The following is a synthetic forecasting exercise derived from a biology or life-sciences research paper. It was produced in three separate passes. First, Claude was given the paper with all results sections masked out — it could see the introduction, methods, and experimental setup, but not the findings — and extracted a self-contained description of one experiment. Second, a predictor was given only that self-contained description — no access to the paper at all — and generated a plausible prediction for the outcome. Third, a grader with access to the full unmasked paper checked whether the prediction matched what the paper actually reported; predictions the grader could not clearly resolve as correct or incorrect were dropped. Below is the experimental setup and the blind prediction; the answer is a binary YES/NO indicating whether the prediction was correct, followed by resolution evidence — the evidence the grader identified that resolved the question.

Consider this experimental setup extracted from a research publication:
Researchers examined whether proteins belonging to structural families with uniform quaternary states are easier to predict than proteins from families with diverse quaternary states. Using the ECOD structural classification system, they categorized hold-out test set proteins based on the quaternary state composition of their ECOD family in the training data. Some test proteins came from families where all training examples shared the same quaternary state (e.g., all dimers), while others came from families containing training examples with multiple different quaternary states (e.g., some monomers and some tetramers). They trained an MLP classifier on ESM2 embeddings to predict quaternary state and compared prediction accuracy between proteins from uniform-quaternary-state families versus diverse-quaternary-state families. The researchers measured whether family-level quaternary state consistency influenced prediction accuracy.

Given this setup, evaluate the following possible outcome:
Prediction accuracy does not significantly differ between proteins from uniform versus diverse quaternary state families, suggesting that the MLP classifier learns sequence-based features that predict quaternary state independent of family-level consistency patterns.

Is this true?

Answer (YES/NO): NO